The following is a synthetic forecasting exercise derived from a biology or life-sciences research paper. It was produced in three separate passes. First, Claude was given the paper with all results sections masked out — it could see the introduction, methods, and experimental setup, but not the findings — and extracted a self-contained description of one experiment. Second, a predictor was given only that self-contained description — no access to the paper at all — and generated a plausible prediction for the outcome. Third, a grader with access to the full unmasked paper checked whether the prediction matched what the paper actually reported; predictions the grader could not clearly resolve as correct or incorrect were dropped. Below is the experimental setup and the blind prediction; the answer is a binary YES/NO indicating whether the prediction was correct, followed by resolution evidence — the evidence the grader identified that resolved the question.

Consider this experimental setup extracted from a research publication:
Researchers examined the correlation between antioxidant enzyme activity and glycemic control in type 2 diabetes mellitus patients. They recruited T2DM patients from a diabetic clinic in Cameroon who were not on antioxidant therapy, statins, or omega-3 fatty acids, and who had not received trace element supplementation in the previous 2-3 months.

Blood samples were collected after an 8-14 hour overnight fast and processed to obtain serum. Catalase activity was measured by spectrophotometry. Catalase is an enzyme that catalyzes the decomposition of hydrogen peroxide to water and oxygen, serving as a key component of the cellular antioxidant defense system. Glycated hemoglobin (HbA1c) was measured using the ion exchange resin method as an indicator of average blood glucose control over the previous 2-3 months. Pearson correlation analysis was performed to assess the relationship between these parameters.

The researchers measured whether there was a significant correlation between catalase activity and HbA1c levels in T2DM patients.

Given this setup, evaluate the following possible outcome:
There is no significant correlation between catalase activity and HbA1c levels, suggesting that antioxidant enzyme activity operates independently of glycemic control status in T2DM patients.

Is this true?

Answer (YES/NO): NO